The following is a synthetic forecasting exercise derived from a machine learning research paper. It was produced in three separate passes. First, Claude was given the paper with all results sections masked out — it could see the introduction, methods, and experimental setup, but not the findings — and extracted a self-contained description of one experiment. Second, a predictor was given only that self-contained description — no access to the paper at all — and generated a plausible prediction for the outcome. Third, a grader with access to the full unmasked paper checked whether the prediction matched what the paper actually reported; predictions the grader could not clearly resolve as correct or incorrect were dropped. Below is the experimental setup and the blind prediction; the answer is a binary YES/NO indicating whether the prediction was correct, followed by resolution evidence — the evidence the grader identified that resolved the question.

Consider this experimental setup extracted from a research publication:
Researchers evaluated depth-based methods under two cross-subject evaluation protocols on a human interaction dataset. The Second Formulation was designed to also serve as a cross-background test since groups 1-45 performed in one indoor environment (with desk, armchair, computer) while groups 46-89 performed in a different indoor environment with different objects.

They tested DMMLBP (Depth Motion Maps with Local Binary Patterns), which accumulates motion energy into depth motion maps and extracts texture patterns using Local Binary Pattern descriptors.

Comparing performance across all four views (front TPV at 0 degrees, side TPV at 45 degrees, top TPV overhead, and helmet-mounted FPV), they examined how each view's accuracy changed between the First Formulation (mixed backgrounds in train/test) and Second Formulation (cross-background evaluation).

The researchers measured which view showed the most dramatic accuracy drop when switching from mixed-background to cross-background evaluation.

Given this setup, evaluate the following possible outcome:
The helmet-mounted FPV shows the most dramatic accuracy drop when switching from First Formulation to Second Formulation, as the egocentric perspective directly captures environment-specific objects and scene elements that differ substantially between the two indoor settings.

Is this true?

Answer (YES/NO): NO